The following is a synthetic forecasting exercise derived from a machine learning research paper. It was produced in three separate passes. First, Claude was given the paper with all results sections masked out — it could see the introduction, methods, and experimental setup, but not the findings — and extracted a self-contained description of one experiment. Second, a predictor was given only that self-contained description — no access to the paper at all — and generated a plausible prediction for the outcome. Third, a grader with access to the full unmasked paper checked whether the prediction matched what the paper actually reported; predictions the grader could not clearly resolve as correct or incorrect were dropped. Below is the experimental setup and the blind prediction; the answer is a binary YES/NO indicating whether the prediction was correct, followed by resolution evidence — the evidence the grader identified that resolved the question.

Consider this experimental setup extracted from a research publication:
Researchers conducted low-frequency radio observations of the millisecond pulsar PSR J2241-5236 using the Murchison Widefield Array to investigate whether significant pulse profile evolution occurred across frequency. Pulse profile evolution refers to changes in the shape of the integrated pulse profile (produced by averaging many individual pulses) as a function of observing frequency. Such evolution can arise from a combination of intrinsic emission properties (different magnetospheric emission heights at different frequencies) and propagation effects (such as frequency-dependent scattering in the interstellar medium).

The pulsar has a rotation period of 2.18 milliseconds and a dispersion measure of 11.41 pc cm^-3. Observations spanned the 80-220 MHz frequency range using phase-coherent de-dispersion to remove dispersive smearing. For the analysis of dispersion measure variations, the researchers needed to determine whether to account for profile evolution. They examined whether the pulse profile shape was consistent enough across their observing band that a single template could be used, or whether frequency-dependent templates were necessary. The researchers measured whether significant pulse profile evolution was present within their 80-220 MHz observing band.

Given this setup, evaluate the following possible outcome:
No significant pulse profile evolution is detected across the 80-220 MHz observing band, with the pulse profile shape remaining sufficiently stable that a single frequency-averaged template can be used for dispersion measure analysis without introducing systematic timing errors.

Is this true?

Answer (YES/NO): YES